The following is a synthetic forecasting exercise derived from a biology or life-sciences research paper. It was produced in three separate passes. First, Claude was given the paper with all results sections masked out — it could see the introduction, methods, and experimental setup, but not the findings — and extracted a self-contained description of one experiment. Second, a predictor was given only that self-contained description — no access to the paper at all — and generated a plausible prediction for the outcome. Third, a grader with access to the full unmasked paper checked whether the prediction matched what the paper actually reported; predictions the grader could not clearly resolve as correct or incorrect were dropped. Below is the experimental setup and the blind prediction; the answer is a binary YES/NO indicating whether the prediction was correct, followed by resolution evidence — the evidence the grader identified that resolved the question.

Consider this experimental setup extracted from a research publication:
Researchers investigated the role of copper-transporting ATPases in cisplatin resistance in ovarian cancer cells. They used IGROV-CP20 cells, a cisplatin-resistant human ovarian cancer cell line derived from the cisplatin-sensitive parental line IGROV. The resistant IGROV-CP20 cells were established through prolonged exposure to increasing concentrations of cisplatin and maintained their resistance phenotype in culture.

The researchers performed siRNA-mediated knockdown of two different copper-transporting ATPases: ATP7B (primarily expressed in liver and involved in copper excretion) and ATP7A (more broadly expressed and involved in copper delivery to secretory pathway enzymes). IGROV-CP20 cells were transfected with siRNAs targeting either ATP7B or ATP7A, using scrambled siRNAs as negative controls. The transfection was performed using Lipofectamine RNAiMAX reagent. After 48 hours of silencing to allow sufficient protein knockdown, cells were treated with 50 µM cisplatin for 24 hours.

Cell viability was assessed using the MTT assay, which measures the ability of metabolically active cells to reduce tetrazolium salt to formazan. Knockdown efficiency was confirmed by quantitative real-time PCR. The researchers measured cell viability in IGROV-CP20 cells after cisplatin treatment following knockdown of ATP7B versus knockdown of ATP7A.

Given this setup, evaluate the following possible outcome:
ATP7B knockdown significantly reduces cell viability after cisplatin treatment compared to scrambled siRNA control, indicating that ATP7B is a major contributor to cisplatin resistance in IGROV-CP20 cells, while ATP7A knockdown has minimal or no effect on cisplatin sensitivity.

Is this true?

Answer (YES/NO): YES